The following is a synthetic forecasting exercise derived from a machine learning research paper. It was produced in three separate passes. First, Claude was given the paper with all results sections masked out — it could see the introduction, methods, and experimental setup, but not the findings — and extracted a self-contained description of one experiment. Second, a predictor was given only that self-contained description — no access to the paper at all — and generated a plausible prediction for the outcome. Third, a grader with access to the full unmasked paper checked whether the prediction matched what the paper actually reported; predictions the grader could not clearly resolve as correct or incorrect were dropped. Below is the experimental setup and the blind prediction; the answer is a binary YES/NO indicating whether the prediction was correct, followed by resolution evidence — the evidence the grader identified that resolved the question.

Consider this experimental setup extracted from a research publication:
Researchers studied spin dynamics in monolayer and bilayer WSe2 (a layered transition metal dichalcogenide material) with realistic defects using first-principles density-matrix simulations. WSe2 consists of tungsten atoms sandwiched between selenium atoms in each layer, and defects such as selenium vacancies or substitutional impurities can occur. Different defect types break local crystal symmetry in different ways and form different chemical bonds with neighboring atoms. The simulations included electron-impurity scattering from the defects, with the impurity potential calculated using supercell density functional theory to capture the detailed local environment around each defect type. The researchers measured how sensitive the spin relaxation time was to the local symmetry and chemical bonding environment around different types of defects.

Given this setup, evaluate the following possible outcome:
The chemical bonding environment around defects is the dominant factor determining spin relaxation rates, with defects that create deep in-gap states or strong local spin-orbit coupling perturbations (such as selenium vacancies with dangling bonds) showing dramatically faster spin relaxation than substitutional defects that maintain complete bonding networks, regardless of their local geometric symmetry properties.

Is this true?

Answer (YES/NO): NO